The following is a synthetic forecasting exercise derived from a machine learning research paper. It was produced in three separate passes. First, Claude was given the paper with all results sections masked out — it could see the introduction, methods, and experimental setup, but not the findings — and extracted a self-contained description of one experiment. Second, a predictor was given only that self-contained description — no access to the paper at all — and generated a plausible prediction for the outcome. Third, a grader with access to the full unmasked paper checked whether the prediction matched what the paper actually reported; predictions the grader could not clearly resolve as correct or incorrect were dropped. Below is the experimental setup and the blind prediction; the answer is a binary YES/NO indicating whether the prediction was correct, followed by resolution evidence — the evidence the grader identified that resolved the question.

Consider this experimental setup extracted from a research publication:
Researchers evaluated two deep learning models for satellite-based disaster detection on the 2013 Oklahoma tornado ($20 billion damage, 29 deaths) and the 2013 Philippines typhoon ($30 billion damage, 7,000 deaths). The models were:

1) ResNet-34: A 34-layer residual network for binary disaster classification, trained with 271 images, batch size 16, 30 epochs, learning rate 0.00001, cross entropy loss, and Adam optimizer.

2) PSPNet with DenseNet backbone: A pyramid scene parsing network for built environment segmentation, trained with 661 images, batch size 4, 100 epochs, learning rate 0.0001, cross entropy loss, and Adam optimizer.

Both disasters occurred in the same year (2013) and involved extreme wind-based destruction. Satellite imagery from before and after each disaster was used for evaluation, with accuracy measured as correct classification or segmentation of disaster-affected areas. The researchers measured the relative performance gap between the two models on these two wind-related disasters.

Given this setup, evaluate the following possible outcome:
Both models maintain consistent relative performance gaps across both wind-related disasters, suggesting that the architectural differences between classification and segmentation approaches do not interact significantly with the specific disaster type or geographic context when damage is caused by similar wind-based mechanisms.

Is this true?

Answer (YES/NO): NO